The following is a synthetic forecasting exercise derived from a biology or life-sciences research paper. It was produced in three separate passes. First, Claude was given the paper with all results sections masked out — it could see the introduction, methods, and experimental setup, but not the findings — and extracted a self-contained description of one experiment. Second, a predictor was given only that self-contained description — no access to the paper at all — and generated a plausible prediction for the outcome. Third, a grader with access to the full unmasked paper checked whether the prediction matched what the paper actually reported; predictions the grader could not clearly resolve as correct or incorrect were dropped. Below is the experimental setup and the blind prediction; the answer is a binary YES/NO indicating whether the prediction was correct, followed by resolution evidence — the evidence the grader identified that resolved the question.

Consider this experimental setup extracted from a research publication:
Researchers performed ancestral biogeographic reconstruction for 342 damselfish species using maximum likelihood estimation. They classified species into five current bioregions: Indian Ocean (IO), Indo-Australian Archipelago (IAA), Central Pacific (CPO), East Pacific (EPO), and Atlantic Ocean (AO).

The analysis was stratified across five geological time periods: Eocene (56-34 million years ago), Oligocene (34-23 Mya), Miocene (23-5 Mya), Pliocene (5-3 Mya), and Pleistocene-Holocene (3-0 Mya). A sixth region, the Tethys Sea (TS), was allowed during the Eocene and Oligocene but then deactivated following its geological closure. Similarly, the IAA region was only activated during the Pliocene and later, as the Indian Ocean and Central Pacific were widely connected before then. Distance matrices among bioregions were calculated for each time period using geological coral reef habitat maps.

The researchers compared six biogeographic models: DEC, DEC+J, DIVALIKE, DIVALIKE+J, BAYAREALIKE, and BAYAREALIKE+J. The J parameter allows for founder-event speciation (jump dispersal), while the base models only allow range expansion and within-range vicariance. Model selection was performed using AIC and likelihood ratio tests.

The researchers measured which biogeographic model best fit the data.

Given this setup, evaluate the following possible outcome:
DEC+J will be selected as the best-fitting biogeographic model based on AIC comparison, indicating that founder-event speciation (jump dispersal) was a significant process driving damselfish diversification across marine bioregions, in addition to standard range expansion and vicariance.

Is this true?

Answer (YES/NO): YES